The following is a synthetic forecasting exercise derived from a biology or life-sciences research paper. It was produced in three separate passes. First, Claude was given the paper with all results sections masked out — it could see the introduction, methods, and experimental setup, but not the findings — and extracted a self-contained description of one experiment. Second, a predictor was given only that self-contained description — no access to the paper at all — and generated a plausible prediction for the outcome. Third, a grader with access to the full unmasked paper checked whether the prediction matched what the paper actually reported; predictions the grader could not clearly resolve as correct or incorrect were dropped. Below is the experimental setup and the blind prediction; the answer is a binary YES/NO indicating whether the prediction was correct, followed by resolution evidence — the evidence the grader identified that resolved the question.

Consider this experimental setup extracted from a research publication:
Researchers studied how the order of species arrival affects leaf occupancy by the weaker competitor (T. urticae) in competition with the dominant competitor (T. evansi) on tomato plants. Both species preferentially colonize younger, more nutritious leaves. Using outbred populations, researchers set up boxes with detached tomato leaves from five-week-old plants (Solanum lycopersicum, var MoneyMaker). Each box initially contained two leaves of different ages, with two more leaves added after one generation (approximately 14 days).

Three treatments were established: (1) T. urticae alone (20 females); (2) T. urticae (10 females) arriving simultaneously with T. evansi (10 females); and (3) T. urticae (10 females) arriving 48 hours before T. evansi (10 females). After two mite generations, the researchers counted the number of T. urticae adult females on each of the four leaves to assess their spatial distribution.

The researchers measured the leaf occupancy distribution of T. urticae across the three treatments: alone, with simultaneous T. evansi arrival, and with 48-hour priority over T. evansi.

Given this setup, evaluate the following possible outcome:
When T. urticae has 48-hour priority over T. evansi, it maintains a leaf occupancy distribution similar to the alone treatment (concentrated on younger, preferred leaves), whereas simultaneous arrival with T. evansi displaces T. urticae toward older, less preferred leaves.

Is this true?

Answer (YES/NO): NO